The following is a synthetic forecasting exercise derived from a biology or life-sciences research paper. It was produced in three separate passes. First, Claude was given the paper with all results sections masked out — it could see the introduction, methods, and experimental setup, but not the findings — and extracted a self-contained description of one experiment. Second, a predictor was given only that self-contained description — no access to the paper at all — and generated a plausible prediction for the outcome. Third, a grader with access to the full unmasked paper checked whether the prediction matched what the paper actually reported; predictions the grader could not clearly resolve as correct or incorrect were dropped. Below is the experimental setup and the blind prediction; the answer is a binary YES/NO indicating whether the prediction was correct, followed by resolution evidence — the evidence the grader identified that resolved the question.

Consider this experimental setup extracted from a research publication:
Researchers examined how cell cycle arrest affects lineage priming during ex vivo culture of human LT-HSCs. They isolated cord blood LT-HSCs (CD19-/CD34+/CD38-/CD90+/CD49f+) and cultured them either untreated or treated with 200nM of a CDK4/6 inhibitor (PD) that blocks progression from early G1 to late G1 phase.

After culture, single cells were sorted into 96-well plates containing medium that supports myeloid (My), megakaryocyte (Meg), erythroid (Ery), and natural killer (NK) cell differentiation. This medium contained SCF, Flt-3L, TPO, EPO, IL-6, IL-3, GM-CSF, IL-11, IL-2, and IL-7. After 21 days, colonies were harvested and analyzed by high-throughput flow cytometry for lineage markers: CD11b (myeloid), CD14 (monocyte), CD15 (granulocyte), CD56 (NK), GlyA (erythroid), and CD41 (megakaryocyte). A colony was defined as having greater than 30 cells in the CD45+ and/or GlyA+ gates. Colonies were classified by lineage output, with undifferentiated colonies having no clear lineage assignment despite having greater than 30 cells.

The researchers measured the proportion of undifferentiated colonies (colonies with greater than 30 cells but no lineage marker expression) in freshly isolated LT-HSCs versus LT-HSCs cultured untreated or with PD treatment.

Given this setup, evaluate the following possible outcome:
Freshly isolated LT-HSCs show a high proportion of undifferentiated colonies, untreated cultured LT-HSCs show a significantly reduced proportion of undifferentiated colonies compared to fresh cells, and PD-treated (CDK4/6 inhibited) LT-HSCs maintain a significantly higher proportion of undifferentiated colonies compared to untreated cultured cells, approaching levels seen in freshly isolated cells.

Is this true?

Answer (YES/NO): NO